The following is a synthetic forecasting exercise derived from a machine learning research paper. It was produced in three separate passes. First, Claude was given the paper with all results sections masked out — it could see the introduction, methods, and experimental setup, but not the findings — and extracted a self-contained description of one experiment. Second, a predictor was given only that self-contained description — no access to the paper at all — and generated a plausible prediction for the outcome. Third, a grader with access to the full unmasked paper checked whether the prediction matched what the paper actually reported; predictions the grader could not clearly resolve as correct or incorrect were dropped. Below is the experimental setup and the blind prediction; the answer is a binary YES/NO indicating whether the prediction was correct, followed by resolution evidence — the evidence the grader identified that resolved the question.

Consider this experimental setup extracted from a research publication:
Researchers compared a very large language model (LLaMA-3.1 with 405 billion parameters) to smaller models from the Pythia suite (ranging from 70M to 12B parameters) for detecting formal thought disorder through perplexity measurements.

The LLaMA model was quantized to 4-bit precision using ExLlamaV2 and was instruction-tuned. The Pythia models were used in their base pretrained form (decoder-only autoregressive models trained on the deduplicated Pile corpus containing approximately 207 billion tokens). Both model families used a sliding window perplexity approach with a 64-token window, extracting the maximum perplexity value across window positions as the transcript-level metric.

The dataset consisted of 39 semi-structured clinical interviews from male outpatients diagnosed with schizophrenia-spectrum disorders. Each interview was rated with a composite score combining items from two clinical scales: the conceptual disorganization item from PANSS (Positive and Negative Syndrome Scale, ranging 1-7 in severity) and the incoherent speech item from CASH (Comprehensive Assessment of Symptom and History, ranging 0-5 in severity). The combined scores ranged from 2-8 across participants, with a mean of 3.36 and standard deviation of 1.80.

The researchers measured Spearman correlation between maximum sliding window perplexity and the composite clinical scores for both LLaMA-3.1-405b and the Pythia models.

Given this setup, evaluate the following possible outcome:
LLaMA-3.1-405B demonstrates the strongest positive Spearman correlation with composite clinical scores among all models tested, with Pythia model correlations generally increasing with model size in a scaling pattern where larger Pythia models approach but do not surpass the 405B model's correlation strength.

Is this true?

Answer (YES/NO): NO